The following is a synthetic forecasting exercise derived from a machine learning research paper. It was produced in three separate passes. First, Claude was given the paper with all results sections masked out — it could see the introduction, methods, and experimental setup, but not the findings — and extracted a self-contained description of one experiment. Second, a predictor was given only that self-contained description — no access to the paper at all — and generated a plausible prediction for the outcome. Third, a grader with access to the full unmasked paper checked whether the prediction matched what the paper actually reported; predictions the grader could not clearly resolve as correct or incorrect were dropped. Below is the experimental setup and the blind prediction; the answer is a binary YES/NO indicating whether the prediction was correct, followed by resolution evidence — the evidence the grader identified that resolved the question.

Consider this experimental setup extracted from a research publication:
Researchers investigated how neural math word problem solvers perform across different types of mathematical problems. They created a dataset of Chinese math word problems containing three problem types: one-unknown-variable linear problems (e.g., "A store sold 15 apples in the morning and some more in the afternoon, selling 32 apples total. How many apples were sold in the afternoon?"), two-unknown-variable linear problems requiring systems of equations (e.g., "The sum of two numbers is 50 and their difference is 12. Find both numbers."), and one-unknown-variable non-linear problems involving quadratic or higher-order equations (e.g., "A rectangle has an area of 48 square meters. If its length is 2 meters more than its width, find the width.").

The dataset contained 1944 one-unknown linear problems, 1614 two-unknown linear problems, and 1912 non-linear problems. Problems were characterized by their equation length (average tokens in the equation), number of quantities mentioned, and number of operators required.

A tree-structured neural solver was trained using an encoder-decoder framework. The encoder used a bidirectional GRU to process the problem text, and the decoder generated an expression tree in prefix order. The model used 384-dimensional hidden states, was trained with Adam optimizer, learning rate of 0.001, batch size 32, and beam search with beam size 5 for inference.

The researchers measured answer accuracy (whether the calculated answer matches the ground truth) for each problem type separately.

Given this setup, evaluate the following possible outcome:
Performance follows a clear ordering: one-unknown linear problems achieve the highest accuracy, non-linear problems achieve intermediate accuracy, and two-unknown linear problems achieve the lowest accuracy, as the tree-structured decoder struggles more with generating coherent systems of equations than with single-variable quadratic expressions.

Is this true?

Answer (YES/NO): NO